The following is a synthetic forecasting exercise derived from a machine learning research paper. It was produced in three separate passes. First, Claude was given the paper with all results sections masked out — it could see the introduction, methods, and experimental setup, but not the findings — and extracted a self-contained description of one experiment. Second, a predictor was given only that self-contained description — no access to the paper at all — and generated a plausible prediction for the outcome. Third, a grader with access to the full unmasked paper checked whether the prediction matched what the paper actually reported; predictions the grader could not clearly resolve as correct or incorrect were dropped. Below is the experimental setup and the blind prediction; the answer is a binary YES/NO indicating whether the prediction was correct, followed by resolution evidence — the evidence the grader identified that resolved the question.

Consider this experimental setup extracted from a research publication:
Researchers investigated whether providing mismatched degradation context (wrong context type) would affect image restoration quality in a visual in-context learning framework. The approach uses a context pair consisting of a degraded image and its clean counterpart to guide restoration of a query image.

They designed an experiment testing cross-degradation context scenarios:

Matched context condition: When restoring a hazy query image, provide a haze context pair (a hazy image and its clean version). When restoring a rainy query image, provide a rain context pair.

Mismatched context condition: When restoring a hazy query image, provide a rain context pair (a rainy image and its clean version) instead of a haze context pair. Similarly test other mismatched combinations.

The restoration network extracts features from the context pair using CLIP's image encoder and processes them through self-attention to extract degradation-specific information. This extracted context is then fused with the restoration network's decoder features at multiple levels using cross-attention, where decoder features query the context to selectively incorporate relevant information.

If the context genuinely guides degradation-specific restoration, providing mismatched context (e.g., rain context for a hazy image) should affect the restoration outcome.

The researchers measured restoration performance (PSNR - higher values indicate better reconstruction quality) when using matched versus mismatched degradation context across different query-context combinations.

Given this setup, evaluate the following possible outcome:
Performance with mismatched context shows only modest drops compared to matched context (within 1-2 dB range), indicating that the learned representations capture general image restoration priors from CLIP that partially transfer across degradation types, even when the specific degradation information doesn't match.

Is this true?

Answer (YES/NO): NO